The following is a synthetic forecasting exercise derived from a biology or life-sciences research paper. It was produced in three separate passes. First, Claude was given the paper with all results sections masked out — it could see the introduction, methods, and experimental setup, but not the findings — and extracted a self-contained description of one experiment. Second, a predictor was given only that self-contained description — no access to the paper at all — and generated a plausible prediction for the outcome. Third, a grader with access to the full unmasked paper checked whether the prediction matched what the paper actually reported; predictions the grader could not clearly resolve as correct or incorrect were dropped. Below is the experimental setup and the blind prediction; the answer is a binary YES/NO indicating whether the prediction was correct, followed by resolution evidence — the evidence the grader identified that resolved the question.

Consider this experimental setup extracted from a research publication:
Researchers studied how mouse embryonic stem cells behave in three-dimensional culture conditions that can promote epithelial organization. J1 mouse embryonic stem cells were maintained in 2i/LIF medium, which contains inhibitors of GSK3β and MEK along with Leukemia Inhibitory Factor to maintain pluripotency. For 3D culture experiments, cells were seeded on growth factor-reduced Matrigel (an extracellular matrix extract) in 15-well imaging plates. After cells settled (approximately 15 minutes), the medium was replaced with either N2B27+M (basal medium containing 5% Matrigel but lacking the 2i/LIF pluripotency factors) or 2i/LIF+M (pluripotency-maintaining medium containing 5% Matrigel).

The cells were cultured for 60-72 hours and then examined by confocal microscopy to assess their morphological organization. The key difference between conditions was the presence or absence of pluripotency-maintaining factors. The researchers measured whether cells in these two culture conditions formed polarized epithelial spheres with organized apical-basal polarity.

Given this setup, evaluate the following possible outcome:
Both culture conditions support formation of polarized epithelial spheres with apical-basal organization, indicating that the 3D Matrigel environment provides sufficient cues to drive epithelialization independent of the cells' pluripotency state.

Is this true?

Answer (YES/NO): NO